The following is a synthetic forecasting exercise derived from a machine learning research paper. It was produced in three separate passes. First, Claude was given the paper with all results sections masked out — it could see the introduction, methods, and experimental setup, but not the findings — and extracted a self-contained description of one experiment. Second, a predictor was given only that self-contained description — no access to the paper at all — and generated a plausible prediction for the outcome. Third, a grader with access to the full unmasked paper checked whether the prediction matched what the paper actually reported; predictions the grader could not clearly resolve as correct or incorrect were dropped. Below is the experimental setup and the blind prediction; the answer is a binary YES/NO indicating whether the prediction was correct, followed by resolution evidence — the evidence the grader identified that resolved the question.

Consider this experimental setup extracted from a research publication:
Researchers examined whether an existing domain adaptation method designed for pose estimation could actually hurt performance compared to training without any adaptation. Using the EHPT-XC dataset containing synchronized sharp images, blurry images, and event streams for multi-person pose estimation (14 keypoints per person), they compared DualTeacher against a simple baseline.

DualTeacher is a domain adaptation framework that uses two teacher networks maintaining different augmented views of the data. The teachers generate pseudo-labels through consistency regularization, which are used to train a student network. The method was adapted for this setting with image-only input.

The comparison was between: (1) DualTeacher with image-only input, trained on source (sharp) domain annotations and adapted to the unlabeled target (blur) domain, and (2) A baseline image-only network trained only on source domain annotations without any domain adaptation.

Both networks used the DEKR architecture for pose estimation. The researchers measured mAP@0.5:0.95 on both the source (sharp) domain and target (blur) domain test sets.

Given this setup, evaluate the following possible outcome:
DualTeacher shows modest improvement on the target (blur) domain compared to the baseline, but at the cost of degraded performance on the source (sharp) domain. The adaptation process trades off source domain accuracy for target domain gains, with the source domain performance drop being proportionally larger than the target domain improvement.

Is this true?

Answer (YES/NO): NO